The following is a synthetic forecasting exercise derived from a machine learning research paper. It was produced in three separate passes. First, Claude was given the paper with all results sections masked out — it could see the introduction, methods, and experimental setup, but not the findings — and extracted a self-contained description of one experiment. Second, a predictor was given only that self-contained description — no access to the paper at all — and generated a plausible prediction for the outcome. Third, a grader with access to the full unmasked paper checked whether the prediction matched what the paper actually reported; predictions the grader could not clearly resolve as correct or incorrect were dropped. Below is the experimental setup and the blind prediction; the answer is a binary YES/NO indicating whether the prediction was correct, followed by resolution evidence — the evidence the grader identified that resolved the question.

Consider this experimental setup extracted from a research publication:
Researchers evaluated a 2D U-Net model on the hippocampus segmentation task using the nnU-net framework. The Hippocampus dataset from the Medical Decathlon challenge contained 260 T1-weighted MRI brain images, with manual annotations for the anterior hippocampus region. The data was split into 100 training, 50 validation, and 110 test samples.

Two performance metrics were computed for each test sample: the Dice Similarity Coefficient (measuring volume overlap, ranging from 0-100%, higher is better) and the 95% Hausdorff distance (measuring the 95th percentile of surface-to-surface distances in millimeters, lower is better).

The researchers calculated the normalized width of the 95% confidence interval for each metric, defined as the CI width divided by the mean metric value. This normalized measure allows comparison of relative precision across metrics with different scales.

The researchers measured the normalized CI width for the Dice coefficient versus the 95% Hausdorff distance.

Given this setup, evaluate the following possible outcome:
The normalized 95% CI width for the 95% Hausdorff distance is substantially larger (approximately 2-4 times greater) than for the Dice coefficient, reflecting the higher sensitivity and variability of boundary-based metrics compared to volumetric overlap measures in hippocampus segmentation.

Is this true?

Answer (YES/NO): NO